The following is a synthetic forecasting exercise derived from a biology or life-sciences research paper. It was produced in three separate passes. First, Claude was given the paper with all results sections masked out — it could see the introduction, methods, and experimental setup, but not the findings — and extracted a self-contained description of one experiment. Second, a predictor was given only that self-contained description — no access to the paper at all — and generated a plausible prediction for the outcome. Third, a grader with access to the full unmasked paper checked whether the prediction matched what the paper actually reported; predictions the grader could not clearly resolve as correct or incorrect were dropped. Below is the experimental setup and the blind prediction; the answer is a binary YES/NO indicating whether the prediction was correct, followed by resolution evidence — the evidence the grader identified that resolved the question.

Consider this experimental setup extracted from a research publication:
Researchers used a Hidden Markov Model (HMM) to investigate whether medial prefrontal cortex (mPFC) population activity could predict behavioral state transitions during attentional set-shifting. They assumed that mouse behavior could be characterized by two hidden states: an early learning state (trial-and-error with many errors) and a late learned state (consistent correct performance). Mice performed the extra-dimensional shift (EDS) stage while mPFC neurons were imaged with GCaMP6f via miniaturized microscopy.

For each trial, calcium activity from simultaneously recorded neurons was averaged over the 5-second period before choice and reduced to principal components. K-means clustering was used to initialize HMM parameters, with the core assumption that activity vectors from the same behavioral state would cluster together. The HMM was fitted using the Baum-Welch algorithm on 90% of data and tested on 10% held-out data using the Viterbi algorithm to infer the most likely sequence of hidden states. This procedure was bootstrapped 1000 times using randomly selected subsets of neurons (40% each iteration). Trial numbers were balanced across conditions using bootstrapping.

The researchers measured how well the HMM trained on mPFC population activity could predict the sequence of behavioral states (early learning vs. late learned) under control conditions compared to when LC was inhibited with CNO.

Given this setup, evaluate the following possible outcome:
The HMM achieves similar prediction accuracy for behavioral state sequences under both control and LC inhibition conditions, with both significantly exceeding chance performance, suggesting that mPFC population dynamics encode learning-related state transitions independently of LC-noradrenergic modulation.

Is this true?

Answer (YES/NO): NO